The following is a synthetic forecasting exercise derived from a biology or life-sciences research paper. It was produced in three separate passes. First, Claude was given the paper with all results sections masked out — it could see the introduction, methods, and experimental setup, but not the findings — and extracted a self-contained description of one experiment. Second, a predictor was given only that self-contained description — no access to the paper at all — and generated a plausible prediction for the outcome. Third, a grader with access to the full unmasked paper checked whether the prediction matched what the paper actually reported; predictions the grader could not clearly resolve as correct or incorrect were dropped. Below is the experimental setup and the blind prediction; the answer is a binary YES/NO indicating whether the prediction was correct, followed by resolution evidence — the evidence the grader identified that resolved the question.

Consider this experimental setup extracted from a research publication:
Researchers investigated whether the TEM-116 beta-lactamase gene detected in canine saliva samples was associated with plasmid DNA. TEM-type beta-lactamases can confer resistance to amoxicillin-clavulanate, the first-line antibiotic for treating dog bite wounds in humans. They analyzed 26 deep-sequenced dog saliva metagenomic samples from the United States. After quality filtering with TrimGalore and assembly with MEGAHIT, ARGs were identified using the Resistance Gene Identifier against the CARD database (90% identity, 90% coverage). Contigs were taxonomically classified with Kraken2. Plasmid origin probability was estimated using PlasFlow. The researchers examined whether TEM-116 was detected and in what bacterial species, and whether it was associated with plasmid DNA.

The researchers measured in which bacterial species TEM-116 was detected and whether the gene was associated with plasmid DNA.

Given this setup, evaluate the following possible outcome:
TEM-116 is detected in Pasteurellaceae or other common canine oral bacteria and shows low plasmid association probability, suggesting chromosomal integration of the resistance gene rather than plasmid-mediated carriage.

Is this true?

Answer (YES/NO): NO